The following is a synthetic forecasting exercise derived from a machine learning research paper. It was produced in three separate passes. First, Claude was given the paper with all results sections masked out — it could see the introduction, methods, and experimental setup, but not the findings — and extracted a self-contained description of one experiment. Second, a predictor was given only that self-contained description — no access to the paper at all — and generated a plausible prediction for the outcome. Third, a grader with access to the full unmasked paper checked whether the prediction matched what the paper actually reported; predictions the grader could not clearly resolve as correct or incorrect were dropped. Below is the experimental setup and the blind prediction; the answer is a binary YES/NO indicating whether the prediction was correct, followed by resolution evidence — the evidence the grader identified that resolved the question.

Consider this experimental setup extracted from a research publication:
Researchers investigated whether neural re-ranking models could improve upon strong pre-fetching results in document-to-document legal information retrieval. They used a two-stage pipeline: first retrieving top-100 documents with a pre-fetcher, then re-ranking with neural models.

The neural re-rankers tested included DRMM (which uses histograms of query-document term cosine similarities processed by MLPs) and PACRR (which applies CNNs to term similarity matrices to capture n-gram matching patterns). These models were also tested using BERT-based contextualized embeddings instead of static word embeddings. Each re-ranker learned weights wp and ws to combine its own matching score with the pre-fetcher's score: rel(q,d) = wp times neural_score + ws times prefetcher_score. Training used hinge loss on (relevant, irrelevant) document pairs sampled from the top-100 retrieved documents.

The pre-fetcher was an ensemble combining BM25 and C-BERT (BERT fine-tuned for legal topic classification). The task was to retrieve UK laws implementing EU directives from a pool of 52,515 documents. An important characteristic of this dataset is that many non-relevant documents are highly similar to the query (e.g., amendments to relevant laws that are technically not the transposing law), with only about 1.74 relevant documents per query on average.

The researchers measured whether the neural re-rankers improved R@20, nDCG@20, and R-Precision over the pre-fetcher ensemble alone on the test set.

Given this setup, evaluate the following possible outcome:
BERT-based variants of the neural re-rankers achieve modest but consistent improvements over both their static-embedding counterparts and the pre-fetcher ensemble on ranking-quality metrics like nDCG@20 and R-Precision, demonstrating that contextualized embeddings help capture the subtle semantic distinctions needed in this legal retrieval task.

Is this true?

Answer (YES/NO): NO